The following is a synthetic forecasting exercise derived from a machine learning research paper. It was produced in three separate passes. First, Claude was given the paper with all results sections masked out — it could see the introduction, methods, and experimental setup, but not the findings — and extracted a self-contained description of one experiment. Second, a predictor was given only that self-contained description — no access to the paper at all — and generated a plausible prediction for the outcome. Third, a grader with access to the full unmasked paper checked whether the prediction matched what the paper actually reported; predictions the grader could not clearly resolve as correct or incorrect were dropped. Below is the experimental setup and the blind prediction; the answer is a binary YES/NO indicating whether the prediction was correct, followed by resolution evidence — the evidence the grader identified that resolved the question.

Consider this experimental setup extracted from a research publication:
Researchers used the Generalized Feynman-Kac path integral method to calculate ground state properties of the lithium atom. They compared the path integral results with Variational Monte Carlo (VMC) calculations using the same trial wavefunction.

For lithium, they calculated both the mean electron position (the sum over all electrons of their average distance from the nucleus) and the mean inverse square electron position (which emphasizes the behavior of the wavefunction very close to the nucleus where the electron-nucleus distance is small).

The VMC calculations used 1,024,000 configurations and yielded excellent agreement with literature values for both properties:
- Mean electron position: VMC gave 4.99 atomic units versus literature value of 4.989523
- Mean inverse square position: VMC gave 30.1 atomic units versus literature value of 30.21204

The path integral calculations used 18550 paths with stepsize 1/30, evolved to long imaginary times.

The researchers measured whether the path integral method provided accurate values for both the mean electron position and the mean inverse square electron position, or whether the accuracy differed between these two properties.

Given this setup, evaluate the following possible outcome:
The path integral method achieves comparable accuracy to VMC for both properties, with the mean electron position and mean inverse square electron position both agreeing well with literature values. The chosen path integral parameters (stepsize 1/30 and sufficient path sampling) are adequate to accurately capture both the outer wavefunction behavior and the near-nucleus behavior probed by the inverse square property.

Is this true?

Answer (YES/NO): NO